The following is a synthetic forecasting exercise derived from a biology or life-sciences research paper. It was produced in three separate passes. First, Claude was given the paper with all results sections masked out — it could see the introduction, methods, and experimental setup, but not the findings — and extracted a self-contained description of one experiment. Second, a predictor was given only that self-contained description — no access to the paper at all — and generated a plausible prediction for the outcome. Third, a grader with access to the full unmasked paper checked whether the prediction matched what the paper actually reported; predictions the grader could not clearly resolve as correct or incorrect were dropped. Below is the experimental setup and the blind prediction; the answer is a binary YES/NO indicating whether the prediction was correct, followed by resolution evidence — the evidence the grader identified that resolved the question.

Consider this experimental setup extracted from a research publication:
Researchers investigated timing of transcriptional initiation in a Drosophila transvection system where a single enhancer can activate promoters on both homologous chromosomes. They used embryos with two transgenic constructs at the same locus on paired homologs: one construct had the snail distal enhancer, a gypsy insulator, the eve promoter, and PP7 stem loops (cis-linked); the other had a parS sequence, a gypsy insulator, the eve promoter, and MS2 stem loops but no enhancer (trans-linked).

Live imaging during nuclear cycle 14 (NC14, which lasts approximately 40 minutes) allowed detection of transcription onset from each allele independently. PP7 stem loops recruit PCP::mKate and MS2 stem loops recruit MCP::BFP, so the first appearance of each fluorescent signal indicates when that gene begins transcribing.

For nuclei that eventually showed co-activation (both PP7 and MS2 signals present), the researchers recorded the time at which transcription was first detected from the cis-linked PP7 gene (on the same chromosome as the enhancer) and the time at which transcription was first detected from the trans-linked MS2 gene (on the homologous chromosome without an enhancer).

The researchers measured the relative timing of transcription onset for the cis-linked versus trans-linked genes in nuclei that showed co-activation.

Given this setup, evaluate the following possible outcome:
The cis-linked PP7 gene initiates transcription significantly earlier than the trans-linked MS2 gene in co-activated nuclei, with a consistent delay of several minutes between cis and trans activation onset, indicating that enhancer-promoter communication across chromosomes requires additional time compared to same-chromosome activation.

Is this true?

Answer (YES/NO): NO